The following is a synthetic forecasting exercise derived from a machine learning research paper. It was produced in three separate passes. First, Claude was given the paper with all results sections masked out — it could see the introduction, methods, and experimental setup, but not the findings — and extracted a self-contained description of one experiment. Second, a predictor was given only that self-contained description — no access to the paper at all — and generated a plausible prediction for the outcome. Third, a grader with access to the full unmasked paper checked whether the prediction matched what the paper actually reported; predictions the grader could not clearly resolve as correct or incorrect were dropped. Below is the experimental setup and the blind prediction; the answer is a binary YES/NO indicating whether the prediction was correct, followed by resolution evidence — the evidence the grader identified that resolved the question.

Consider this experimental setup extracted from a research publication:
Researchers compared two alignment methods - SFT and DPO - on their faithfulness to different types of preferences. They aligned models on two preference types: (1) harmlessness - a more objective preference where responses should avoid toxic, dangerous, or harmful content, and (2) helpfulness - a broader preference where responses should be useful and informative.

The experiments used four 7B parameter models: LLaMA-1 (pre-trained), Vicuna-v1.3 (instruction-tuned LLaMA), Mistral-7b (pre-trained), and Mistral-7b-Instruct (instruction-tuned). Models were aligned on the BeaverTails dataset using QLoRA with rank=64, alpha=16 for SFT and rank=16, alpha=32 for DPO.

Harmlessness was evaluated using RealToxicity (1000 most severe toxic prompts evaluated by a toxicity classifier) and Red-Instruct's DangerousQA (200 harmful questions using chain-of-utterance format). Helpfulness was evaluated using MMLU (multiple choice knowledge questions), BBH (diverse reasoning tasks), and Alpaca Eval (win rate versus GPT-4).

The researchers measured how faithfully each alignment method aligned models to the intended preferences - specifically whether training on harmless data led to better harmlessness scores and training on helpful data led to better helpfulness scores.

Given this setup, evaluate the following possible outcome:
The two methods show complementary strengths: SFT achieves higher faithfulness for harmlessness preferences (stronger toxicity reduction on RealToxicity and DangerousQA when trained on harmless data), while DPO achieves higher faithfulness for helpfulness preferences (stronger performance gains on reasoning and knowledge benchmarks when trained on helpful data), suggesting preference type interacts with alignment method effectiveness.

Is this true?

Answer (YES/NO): NO